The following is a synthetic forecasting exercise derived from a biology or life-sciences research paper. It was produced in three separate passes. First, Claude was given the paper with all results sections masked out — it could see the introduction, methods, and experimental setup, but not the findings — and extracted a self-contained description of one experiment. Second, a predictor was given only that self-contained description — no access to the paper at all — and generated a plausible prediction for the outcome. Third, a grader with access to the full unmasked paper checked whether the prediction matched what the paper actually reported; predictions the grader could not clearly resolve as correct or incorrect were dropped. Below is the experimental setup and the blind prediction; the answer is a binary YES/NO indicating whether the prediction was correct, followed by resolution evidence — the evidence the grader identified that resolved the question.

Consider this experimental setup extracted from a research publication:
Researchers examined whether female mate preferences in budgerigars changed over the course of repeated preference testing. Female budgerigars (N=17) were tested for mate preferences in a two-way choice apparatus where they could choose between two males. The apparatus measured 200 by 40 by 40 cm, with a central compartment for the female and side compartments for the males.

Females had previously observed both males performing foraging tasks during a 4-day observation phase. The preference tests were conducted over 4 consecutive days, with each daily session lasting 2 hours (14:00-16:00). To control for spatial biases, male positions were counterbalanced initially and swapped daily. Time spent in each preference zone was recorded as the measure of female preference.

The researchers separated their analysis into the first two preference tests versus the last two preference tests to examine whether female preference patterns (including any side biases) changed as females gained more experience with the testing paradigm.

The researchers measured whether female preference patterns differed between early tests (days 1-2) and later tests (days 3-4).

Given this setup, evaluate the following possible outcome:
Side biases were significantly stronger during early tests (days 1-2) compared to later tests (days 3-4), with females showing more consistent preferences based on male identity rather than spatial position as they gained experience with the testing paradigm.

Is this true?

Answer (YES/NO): NO